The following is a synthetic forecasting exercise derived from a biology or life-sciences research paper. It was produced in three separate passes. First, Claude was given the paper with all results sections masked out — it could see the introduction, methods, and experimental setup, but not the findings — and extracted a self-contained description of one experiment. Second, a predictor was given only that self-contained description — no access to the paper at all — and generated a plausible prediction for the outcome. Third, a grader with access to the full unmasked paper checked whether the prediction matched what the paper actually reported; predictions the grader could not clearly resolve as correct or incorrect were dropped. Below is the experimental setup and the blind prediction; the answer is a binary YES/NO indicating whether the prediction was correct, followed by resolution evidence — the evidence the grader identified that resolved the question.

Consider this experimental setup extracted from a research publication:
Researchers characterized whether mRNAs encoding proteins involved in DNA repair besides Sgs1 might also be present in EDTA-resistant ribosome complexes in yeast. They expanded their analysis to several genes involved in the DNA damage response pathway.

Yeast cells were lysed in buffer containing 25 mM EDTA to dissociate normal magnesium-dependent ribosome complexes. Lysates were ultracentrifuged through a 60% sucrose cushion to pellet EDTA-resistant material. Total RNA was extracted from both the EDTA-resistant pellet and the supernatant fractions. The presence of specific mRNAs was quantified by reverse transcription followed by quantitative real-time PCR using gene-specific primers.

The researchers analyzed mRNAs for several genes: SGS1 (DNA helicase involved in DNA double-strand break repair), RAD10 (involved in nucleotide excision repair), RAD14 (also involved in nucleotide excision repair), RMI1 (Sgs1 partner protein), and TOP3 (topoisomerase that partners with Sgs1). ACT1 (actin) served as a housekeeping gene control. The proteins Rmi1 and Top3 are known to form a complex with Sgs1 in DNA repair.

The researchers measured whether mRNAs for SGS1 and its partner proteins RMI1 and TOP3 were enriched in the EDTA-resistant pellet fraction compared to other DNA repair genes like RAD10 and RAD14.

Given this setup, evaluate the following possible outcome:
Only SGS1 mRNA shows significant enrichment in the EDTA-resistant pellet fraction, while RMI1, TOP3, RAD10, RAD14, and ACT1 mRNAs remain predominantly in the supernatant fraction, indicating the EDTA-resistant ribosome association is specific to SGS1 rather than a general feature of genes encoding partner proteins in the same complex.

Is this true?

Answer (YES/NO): NO